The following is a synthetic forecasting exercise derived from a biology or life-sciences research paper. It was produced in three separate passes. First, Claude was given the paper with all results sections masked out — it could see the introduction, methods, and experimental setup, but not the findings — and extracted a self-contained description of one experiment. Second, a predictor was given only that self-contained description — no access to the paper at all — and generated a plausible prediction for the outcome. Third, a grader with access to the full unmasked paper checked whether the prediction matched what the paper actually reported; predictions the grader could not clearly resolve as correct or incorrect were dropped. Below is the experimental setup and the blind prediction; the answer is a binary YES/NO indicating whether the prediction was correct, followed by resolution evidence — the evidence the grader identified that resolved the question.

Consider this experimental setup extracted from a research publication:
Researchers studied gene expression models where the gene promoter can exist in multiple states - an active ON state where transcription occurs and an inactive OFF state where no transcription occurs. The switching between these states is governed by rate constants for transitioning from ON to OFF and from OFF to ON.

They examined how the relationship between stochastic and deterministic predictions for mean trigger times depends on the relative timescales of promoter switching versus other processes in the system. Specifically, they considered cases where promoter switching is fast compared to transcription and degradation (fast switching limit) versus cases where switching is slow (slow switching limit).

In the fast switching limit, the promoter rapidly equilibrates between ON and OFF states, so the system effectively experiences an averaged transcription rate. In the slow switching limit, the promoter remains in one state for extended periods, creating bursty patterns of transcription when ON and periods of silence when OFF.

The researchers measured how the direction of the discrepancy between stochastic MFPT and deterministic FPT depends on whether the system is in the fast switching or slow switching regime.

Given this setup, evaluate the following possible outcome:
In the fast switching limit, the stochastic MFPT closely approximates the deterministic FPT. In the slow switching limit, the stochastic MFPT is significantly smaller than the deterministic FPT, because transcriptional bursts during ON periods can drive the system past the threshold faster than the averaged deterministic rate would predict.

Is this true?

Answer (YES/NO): NO